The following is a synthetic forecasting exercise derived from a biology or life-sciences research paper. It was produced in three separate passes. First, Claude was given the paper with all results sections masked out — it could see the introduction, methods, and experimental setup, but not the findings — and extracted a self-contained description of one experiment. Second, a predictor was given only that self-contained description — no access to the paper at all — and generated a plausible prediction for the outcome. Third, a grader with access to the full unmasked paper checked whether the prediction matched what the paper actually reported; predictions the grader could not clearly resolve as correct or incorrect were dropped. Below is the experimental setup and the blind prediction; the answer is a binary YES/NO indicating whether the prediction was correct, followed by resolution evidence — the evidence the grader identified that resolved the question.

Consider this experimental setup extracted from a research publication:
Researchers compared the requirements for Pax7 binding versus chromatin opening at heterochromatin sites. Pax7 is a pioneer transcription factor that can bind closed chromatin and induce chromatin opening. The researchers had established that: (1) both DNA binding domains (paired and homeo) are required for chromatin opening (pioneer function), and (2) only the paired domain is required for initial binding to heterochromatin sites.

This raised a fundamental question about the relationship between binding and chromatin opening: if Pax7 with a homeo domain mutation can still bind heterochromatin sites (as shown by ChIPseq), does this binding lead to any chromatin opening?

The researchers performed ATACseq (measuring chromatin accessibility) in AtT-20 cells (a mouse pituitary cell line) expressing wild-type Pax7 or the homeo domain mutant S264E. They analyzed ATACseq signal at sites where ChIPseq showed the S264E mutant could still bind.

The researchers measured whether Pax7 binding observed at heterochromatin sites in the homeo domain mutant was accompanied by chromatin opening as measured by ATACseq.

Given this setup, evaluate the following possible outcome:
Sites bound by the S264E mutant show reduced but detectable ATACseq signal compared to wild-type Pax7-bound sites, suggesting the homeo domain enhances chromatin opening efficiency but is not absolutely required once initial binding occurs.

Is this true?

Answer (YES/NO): NO